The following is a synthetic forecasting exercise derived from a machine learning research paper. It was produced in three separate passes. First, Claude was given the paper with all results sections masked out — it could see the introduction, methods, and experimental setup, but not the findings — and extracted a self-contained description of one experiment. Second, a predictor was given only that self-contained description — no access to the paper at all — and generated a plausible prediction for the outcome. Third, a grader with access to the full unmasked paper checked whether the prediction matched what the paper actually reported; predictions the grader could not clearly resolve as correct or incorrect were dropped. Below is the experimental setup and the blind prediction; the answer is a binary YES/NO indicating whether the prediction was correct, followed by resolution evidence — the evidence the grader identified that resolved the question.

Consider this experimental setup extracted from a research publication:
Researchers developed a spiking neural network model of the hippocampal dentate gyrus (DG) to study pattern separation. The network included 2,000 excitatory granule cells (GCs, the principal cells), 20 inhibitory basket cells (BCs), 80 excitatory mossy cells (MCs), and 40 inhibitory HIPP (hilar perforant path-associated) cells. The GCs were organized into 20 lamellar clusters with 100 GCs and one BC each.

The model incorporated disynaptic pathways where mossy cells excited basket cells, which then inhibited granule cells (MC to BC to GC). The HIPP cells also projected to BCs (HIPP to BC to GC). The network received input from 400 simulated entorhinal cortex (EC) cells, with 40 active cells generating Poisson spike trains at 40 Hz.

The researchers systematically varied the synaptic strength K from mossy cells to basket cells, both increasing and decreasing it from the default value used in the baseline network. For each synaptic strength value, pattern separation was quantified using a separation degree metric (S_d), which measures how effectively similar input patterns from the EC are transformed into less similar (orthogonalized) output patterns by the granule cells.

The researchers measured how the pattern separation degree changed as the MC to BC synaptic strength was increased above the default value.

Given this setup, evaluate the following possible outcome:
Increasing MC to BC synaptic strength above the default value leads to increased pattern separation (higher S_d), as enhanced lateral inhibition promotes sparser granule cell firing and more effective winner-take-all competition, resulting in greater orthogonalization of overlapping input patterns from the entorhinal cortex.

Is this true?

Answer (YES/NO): YES